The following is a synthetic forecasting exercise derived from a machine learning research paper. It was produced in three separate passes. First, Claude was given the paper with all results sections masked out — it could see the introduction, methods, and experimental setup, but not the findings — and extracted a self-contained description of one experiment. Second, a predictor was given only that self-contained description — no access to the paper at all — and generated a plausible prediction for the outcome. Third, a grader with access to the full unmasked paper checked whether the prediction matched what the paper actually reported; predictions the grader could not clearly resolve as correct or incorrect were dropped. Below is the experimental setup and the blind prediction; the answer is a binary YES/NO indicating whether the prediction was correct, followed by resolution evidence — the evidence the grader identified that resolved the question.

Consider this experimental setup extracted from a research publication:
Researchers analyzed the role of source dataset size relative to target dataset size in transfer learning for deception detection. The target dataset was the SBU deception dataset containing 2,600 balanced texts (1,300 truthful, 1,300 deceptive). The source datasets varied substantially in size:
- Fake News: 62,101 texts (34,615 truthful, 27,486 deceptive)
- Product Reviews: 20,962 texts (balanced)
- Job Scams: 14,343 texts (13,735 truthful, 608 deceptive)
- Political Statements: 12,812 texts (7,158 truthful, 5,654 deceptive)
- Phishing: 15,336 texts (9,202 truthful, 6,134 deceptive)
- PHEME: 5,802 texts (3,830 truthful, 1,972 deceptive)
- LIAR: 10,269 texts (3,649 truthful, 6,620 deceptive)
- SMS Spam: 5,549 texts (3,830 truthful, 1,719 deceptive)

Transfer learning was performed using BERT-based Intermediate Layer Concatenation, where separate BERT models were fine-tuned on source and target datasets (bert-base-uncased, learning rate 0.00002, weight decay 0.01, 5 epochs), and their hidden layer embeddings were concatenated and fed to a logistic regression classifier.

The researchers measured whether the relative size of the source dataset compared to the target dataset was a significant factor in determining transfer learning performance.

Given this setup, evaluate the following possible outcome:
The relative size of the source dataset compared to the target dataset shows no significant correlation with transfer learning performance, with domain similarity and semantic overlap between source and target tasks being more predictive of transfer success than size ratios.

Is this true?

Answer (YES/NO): NO